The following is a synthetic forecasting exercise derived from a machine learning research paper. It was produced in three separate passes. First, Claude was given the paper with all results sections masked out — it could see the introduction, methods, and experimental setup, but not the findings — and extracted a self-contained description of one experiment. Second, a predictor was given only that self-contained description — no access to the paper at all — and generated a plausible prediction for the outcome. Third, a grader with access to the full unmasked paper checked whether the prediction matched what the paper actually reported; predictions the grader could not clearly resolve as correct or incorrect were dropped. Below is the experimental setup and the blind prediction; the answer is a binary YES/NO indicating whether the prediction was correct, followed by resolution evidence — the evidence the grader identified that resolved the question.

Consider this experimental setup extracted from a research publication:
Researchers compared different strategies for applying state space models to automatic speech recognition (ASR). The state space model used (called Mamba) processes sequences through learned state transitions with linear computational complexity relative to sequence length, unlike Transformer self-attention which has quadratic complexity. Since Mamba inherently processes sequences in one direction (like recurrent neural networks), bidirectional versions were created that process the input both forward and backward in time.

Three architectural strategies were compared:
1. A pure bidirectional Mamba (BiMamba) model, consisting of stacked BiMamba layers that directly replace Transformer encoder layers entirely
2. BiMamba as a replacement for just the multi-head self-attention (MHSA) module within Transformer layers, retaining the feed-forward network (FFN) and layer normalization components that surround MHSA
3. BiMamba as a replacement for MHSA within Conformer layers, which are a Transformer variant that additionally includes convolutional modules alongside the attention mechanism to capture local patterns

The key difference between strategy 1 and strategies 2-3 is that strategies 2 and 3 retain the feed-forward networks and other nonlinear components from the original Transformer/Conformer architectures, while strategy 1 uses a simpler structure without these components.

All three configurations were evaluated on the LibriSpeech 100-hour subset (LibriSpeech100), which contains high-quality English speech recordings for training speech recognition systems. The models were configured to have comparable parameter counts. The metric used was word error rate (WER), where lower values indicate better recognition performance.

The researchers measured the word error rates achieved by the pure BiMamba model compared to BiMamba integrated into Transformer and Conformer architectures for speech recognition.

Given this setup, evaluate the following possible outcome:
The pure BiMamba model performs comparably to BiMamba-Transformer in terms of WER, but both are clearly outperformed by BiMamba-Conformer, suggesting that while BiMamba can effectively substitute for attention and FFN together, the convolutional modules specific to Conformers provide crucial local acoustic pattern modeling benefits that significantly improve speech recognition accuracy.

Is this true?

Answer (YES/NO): NO